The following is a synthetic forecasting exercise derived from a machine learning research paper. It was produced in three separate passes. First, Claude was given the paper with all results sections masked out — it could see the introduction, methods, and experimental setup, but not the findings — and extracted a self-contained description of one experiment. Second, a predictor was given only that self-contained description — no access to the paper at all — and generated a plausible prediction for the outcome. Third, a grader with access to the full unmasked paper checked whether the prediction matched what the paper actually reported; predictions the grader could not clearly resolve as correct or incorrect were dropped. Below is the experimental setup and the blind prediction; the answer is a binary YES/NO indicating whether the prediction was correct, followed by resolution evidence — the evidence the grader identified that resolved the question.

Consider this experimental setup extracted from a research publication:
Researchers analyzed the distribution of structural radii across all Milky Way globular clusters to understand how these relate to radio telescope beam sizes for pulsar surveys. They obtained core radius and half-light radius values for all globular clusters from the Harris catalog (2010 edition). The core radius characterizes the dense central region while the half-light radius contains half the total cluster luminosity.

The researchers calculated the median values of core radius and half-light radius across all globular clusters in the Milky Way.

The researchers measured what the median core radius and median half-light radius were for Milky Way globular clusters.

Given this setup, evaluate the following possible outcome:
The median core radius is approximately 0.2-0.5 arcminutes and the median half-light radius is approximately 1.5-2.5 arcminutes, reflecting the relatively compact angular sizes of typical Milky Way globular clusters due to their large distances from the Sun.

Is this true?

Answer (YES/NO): NO